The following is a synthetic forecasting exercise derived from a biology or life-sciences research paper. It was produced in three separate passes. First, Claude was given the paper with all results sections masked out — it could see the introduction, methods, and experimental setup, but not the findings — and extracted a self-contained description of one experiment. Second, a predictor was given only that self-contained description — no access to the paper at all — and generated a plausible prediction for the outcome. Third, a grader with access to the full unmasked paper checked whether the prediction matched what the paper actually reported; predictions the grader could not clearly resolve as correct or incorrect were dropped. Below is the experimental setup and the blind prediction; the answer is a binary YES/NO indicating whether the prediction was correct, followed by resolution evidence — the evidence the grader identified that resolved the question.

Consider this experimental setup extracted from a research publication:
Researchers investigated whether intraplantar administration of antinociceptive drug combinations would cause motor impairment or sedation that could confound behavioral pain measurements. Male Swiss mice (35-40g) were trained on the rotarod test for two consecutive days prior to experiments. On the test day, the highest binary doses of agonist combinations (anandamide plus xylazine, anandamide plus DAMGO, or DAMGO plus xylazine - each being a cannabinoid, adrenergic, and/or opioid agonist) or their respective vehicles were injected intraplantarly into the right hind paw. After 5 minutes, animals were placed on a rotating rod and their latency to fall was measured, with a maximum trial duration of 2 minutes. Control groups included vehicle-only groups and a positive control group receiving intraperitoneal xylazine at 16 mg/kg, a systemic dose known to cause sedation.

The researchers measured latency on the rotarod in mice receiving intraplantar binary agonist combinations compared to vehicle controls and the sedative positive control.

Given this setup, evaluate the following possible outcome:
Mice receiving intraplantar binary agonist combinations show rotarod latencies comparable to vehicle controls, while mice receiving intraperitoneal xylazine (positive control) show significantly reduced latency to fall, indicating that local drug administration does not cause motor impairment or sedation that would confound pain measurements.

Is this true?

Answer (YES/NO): YES